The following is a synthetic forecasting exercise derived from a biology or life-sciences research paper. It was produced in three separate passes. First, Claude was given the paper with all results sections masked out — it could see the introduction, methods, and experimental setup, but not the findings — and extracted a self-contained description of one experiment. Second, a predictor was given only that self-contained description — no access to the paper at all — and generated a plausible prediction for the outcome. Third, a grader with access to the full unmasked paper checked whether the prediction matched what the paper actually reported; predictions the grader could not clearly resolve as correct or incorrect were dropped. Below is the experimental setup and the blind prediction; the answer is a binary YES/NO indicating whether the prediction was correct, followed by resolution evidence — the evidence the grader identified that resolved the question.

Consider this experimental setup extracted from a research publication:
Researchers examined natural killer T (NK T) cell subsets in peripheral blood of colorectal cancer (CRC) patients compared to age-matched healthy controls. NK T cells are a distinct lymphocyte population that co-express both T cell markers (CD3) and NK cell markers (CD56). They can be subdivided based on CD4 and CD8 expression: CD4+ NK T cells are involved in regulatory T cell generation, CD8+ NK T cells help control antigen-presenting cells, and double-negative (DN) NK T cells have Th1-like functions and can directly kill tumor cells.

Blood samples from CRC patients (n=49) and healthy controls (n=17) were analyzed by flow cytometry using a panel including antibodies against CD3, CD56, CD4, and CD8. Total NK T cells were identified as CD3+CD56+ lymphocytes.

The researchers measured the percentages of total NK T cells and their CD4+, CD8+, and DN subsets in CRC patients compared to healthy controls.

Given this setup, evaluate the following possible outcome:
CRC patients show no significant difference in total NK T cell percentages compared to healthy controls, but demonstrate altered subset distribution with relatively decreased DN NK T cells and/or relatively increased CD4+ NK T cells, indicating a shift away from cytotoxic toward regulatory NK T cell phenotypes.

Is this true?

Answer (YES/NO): NO